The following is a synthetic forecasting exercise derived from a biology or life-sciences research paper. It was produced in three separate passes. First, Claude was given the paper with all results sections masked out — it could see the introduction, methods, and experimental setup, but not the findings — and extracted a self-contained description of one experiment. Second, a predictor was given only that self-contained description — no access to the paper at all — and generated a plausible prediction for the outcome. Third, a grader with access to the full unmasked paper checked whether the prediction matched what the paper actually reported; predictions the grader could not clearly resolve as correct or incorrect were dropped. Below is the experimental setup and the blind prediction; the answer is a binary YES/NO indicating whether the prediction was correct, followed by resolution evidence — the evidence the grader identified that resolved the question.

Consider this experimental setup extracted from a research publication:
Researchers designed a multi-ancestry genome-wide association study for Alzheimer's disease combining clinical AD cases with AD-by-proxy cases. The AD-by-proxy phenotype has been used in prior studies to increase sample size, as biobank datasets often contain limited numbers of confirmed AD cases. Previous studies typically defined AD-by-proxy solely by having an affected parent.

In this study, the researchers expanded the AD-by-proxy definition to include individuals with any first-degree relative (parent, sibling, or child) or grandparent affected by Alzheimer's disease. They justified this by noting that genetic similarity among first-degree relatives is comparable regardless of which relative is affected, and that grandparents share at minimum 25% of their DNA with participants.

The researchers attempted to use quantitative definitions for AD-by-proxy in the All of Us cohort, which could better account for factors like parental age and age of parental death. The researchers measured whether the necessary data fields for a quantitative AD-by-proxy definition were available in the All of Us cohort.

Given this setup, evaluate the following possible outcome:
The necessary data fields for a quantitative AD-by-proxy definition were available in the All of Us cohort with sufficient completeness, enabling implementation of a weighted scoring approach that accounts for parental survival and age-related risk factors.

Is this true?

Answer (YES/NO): NO